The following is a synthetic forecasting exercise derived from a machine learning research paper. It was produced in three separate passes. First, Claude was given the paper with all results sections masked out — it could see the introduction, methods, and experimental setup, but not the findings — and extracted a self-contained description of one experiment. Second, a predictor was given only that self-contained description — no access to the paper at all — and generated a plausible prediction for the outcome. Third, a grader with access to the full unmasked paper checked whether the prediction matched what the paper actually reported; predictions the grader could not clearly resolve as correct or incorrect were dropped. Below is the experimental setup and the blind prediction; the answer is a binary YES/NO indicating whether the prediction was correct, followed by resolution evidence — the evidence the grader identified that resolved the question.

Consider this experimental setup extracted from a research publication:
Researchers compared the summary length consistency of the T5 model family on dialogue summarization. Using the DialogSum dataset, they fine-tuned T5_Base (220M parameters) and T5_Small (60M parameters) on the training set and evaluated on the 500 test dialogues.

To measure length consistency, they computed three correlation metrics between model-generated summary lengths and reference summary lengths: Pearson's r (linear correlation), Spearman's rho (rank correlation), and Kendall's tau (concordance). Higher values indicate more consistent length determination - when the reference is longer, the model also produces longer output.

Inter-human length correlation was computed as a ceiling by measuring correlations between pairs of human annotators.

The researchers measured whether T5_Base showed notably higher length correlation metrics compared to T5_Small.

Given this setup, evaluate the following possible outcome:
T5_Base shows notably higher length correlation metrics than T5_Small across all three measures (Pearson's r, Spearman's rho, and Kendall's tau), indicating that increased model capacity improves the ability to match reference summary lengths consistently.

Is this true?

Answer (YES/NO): NO